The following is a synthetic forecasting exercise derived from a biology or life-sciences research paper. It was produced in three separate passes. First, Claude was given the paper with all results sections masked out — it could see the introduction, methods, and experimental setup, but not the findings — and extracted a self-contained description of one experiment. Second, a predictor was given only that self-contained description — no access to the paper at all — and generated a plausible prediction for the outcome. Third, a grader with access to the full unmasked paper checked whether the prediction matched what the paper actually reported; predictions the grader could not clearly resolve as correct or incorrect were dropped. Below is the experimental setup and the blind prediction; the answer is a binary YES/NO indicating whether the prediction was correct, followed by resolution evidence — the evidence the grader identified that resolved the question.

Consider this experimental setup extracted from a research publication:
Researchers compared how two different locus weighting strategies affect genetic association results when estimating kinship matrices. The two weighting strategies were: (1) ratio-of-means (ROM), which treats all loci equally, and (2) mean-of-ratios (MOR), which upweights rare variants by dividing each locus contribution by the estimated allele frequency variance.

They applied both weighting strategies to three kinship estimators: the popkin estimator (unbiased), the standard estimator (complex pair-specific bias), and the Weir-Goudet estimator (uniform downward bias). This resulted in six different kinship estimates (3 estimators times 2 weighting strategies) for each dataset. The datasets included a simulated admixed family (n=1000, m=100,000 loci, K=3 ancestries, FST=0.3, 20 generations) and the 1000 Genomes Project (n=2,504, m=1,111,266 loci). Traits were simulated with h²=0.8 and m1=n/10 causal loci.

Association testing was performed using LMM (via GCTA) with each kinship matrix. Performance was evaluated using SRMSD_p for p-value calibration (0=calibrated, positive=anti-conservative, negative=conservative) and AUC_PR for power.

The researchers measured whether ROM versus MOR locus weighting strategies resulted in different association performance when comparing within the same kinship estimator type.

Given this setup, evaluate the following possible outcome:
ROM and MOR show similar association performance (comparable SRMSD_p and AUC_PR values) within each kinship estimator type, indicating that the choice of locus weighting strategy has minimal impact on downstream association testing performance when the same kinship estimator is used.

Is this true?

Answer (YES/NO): NO